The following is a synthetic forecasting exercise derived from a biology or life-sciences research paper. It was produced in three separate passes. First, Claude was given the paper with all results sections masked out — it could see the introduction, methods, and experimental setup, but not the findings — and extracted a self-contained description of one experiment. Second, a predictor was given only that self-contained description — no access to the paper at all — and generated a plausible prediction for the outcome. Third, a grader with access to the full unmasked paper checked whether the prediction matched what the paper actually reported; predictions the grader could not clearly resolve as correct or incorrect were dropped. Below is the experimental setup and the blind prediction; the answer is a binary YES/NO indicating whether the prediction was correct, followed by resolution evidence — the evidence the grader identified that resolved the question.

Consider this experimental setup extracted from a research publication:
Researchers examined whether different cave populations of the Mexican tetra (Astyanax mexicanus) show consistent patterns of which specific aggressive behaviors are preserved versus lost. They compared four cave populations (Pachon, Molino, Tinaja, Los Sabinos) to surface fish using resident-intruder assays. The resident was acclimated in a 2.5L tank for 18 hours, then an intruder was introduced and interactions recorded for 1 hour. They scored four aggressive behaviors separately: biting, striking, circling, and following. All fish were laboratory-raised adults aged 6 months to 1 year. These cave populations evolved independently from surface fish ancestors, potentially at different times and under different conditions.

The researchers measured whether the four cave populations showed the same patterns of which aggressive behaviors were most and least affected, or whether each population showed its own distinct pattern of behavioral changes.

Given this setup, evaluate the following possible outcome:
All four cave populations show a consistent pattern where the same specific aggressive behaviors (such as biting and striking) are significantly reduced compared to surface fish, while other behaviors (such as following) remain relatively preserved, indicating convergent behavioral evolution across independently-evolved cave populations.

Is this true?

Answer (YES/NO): NO